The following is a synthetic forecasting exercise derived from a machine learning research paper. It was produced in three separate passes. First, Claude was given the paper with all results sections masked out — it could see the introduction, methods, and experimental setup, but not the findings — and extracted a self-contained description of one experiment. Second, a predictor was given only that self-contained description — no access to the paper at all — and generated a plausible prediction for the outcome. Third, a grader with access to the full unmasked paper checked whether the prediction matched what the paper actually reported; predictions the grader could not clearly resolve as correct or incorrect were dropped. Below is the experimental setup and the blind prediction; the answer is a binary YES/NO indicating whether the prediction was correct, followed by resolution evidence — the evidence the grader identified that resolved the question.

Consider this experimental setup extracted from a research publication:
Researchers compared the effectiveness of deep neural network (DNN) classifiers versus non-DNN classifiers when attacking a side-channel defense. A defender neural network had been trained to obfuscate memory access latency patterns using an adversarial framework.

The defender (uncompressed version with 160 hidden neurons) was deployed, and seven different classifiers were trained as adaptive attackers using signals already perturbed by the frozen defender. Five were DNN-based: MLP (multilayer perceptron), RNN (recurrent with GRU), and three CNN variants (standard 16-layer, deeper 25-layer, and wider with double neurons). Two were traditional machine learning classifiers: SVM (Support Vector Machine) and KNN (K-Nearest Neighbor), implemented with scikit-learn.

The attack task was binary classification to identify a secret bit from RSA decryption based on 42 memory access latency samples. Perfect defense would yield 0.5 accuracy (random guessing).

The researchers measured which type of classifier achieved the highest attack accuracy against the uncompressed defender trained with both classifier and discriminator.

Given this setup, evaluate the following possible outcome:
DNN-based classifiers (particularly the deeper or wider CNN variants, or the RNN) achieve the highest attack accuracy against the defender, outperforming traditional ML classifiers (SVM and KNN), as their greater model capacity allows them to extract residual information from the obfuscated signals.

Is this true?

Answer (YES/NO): NO